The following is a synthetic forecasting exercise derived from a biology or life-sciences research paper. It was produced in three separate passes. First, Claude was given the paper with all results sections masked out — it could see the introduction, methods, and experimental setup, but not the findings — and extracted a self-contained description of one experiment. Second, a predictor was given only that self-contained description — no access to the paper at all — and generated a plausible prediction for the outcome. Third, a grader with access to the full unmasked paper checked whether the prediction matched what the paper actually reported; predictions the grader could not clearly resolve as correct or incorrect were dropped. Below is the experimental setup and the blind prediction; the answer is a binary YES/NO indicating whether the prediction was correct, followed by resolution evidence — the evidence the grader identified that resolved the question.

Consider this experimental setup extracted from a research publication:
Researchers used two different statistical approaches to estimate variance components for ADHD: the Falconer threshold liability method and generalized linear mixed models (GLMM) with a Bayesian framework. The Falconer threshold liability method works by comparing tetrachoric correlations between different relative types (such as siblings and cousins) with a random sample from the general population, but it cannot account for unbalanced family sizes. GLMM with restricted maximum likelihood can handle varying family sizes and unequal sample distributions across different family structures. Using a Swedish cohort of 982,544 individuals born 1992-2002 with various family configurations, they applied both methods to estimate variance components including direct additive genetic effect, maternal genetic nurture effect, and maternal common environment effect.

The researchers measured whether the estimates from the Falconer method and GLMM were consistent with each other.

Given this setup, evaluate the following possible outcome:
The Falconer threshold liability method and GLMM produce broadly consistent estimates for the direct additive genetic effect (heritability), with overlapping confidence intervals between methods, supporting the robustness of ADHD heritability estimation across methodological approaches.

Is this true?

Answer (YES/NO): NO